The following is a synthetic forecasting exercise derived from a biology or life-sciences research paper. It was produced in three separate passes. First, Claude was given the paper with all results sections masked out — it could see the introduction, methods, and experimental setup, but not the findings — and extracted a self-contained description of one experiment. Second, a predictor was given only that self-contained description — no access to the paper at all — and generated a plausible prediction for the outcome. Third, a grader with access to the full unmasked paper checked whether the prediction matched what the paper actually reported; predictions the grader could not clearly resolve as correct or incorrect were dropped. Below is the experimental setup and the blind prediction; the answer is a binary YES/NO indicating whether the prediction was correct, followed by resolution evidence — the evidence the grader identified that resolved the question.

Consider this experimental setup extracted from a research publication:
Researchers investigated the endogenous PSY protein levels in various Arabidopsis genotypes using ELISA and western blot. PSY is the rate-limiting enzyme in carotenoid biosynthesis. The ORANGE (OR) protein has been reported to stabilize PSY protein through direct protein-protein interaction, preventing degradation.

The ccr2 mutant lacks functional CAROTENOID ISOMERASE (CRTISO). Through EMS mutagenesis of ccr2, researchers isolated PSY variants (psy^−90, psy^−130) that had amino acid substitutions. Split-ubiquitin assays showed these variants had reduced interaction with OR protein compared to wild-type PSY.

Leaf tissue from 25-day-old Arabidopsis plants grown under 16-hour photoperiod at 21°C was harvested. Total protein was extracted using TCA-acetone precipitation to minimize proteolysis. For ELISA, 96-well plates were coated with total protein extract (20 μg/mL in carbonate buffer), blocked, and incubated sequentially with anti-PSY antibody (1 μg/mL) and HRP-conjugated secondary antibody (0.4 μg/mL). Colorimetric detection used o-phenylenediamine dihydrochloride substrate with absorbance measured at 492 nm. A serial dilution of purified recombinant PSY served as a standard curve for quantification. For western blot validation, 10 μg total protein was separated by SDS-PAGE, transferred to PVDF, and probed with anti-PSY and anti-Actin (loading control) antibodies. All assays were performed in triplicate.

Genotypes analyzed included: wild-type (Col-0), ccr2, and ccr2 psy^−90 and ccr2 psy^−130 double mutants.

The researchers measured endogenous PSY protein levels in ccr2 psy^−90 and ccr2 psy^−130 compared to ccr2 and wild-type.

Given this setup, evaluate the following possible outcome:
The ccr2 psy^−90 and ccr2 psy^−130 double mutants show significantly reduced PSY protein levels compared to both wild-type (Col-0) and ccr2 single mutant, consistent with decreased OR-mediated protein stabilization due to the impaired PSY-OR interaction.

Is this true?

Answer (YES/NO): NO